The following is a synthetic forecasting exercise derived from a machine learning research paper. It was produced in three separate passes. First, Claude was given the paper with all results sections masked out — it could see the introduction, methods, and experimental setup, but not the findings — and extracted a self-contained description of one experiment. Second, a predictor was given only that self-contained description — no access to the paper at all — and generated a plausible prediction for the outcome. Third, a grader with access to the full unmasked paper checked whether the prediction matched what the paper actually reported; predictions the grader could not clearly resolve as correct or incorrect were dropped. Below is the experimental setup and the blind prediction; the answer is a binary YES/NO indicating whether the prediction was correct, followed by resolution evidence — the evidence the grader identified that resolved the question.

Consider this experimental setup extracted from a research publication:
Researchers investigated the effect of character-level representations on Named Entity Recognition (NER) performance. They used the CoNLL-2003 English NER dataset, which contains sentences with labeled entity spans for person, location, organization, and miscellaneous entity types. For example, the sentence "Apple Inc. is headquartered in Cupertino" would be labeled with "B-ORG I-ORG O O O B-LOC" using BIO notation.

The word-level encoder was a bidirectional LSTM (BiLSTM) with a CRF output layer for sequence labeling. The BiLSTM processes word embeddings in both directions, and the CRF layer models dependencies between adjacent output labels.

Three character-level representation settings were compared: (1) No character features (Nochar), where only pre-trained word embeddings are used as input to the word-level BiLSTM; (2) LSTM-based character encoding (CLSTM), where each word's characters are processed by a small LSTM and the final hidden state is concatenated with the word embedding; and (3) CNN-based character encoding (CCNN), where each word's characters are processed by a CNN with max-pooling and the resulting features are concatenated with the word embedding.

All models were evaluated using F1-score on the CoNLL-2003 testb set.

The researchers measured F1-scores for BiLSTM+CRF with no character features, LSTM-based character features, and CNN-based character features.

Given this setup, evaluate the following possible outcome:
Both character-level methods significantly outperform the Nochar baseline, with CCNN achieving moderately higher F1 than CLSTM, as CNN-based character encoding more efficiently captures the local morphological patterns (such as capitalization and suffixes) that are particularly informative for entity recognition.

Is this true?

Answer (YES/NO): NO